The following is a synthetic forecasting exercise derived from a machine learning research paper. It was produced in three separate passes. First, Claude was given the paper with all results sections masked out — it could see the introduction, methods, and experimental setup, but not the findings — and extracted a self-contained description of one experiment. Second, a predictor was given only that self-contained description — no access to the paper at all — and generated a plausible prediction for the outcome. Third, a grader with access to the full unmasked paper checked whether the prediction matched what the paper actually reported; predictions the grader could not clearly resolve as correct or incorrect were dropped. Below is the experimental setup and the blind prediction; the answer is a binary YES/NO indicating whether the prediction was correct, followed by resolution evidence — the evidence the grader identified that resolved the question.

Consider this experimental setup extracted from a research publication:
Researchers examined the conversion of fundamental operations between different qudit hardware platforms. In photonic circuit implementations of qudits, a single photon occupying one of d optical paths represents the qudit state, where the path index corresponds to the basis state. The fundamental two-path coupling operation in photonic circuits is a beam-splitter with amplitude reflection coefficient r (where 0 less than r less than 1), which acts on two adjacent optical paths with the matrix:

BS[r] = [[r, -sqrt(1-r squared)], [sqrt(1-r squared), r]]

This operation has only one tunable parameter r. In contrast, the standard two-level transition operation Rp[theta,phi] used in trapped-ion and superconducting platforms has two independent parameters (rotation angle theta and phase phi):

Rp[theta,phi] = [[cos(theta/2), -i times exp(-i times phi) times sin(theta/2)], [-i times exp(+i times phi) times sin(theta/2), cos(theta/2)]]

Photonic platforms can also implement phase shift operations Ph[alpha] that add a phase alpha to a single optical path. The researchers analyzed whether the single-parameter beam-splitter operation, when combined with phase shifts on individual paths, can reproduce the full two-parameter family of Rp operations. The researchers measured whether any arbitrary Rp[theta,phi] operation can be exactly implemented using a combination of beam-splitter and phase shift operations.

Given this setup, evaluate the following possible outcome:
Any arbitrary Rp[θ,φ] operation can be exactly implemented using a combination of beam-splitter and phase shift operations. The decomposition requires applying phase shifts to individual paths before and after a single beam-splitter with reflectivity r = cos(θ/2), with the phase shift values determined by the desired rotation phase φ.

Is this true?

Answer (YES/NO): YES